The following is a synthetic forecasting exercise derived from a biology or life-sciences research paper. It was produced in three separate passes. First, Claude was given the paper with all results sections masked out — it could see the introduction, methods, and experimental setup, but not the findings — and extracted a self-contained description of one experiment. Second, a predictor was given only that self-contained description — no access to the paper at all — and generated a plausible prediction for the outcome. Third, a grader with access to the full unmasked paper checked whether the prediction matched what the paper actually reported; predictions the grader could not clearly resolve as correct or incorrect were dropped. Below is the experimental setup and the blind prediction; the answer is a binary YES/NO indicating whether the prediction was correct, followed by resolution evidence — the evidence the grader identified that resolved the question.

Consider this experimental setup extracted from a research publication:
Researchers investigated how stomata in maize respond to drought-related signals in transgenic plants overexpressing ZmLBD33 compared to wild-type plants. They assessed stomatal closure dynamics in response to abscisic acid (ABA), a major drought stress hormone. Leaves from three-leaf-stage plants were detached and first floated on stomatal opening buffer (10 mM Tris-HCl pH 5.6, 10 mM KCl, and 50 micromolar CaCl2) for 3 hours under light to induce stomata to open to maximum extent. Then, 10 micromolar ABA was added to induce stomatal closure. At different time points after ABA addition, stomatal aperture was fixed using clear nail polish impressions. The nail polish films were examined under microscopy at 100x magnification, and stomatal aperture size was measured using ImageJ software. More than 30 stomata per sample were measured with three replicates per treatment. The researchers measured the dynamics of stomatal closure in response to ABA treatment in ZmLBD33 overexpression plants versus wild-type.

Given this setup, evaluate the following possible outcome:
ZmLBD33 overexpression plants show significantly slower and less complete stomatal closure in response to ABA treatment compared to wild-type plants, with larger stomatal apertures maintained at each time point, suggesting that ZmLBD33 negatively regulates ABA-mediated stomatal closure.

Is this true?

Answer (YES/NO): YES